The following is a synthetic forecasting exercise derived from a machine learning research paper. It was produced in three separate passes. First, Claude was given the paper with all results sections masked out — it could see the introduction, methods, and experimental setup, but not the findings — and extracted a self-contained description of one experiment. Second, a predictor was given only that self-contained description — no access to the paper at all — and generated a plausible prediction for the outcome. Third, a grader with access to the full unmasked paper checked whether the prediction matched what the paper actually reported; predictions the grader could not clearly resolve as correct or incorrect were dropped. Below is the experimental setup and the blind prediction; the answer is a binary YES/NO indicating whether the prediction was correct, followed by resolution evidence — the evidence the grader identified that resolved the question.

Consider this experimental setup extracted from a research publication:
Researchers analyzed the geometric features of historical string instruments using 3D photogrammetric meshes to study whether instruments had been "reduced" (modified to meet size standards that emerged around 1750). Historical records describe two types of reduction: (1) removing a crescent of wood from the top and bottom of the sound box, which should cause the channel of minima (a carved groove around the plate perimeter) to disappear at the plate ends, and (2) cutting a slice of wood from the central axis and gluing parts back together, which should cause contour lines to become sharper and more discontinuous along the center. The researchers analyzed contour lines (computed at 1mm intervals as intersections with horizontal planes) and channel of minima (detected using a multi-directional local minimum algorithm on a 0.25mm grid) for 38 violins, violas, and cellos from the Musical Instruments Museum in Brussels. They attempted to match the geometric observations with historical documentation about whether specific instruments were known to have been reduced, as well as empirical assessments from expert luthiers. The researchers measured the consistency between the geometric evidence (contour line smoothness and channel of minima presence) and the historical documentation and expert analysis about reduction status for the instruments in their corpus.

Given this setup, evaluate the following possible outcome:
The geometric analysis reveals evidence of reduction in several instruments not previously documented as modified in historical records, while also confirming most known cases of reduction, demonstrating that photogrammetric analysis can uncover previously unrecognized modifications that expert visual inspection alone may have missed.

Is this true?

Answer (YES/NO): NO